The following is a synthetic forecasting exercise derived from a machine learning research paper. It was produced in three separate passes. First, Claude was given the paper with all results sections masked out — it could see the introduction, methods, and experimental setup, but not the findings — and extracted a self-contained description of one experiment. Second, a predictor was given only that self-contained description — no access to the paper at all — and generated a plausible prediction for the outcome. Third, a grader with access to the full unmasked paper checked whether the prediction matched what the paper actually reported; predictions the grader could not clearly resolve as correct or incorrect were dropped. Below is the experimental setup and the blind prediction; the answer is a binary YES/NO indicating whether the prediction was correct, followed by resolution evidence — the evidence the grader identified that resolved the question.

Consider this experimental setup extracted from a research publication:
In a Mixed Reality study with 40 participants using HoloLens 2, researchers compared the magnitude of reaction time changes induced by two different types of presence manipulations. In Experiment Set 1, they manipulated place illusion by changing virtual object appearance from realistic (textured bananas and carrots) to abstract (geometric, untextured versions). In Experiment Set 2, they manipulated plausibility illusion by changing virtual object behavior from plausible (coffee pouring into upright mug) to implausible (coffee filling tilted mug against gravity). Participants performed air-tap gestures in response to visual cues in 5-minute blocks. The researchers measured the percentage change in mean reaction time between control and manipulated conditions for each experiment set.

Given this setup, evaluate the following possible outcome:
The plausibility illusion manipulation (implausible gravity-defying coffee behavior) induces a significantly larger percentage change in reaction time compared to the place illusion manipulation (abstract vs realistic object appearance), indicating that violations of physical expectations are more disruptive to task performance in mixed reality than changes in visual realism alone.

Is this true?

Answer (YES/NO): NO